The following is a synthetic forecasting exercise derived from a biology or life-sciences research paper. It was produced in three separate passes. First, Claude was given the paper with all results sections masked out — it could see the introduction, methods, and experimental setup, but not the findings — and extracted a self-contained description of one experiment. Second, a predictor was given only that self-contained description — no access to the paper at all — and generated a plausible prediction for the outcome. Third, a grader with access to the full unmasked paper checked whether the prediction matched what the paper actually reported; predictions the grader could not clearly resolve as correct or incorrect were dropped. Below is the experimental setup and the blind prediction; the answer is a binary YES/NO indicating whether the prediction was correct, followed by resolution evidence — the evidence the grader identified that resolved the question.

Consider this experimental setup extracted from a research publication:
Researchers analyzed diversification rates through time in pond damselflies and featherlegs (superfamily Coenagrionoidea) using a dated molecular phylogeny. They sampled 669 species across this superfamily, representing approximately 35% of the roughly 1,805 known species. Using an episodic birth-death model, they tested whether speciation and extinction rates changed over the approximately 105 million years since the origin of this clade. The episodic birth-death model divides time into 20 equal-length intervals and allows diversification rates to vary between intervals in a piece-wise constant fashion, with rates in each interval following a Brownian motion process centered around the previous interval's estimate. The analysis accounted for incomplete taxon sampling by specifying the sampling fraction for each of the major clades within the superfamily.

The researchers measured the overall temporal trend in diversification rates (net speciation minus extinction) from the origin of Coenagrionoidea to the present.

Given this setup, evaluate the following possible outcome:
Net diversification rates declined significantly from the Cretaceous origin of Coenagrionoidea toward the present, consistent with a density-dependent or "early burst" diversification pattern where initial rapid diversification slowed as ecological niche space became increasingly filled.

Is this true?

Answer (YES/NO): NO